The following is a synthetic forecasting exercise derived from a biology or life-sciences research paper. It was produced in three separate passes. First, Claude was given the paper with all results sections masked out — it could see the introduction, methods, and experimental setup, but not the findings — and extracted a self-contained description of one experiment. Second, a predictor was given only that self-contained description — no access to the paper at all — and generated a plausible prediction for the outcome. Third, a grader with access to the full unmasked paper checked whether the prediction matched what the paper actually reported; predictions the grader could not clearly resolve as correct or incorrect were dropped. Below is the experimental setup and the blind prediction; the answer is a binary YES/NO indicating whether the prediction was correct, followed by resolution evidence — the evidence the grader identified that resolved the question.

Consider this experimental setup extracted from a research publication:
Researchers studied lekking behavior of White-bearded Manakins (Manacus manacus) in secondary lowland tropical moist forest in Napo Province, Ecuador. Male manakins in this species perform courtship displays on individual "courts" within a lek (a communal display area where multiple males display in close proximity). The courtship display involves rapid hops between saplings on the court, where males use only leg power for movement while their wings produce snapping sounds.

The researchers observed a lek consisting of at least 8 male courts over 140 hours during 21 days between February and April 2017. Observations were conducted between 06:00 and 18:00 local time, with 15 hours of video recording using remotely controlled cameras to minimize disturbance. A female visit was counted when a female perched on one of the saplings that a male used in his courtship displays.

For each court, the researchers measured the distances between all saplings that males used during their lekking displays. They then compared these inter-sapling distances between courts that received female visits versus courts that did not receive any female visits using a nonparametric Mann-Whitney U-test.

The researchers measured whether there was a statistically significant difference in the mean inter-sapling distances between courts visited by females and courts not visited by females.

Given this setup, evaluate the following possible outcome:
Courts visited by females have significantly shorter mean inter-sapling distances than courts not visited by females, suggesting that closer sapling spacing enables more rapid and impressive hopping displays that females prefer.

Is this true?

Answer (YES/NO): YES